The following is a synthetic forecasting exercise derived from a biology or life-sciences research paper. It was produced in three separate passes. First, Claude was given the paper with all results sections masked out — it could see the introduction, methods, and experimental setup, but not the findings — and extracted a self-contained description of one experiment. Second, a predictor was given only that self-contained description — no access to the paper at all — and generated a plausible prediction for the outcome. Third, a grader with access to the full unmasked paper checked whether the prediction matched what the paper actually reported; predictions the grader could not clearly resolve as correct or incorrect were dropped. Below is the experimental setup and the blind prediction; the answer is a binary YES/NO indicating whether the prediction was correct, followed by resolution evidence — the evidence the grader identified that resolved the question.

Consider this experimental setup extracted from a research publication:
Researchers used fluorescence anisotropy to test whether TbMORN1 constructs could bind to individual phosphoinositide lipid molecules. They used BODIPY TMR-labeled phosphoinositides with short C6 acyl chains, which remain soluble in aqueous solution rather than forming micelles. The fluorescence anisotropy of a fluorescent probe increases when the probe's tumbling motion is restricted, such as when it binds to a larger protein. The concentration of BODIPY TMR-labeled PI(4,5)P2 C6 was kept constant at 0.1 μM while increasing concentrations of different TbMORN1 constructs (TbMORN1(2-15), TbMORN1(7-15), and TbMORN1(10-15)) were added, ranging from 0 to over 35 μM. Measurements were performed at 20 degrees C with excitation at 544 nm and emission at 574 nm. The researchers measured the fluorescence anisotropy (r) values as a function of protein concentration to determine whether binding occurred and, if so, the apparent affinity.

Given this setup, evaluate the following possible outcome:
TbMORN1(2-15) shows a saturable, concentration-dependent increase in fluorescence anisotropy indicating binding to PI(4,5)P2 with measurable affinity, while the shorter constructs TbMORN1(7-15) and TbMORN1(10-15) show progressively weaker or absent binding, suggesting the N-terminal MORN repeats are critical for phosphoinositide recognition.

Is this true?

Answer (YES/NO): NO